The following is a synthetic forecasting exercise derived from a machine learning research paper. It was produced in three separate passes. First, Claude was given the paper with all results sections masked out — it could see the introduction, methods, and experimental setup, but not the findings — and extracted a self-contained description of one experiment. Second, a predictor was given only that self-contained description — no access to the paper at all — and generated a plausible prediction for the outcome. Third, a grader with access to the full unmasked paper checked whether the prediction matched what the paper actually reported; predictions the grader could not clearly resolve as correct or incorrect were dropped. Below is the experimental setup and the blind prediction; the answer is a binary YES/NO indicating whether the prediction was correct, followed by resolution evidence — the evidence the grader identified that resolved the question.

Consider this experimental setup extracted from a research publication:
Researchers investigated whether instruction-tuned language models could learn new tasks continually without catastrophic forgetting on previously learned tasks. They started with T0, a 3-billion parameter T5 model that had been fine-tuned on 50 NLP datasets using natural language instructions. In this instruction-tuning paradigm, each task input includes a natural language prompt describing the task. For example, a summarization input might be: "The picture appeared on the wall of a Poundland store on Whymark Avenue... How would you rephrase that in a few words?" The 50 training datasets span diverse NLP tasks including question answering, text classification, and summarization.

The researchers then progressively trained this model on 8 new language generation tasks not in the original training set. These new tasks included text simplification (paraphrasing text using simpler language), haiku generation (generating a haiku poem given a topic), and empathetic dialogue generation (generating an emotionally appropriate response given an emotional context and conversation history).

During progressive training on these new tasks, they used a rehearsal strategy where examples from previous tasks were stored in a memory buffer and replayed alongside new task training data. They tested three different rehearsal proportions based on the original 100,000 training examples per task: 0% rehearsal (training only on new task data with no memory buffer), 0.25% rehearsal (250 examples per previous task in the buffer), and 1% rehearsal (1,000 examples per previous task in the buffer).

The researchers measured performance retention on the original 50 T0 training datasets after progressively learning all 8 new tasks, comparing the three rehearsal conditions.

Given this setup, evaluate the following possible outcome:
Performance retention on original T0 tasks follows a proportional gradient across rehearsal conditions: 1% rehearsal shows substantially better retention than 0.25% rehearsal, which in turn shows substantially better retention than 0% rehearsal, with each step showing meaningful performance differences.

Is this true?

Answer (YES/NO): NO